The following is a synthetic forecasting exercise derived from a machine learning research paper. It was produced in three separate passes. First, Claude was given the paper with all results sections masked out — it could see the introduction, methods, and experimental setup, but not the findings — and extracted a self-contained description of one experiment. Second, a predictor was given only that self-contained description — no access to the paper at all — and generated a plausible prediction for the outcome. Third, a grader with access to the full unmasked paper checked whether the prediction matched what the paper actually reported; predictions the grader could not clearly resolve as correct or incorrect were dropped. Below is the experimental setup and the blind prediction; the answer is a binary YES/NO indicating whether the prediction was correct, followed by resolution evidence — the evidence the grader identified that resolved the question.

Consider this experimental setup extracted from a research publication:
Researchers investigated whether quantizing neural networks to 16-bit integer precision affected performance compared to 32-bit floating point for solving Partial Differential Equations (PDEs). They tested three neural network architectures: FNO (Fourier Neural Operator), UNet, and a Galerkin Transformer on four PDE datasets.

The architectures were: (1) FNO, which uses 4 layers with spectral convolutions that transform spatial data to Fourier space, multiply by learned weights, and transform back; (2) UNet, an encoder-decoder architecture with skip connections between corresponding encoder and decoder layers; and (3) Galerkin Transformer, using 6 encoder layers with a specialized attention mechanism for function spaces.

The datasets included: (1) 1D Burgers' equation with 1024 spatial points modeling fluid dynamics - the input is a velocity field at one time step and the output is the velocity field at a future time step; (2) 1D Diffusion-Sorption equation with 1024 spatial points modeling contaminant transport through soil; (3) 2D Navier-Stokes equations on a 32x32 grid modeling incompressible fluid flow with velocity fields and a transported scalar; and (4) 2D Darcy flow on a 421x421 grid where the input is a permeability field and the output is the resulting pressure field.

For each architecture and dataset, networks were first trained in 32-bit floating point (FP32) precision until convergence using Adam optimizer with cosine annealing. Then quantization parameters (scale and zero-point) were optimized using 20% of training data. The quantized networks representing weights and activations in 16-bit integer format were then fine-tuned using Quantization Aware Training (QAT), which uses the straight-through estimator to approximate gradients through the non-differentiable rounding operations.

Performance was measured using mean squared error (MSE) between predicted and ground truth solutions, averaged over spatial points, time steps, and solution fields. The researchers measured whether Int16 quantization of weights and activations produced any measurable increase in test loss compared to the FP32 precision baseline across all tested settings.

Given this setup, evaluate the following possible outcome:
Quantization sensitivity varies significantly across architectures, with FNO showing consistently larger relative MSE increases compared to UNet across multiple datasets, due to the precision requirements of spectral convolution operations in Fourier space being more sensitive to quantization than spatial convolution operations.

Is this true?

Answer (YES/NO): NO